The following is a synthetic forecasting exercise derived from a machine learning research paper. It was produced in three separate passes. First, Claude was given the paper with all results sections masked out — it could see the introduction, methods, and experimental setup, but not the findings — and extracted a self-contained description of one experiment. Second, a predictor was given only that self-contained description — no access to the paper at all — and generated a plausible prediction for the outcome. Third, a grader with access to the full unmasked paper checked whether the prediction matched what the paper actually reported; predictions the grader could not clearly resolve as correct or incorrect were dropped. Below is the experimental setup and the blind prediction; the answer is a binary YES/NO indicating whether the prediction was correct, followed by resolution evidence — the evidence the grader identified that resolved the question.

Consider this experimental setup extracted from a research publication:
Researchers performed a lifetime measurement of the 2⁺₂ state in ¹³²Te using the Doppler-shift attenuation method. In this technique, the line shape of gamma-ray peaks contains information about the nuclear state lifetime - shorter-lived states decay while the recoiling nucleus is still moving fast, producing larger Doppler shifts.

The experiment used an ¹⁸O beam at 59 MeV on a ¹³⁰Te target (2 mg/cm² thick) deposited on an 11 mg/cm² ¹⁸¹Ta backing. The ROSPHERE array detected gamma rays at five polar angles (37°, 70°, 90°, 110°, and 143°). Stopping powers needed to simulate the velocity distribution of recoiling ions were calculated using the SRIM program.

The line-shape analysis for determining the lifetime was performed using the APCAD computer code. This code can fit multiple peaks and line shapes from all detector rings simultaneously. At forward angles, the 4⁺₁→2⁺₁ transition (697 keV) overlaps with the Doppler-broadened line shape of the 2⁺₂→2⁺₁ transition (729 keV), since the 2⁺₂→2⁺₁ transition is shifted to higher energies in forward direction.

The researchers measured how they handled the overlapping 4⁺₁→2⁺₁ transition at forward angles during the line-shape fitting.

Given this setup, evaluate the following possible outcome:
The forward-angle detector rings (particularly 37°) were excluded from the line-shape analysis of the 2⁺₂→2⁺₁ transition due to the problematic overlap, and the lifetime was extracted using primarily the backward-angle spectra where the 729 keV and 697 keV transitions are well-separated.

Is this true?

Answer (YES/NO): NO